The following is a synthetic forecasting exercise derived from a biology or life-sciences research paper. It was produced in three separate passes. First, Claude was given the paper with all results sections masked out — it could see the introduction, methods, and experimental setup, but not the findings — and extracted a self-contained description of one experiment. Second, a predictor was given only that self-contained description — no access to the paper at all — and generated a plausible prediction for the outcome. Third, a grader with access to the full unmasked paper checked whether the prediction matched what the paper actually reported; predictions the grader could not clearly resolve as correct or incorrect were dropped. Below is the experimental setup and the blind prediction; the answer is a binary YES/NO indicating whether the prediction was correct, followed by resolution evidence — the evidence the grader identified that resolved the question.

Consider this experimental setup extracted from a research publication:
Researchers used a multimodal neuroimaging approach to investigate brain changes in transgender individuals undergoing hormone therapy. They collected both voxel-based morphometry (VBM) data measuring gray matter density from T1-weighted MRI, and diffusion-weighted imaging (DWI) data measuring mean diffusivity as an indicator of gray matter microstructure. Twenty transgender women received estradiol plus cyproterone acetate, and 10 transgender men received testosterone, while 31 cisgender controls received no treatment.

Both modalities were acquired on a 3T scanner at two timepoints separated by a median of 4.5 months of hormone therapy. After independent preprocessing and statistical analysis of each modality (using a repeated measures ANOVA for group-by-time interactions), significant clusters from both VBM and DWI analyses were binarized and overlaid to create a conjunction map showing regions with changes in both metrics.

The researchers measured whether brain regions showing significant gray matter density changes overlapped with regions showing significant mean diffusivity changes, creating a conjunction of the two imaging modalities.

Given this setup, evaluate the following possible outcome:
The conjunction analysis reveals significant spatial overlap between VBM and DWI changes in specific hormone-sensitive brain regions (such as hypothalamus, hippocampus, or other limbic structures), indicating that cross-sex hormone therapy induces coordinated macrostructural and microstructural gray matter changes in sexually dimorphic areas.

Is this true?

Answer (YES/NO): NO